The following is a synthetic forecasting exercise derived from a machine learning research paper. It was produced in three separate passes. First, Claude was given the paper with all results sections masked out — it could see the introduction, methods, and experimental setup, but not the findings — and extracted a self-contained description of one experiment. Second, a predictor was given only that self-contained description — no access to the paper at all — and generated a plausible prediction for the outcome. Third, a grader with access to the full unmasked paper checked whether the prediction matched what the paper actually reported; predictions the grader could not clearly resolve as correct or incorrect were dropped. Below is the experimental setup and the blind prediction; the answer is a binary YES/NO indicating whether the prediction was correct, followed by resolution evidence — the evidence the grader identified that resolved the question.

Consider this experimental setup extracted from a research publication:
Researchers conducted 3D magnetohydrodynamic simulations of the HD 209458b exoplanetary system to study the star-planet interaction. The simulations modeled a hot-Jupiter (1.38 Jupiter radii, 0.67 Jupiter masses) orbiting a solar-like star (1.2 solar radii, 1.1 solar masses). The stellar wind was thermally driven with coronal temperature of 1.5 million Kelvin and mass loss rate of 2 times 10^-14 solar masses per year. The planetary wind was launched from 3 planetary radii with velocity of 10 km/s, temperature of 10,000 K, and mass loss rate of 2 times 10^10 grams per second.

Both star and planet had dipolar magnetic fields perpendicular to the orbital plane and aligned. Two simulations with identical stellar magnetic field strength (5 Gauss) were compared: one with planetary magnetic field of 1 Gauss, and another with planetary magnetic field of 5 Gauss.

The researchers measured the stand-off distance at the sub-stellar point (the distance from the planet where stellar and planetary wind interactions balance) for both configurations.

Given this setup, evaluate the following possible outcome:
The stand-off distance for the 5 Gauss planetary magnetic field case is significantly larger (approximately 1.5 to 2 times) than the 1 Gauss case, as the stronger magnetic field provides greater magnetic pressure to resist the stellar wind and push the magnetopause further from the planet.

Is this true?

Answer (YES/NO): NO